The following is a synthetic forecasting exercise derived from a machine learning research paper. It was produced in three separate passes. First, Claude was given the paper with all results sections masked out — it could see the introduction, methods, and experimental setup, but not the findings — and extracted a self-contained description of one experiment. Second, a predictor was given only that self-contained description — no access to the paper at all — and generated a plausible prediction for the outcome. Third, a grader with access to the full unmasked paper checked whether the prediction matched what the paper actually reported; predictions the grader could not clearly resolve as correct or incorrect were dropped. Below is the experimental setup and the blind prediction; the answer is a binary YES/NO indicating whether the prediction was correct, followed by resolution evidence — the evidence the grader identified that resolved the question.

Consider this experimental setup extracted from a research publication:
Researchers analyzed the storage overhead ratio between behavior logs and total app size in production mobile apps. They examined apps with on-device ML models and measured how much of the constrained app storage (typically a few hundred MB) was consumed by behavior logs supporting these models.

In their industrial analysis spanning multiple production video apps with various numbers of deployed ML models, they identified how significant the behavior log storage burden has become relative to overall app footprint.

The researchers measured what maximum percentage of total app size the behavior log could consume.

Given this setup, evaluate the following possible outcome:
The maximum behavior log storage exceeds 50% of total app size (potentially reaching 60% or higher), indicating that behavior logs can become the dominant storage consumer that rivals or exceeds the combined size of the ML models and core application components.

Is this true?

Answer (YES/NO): YES